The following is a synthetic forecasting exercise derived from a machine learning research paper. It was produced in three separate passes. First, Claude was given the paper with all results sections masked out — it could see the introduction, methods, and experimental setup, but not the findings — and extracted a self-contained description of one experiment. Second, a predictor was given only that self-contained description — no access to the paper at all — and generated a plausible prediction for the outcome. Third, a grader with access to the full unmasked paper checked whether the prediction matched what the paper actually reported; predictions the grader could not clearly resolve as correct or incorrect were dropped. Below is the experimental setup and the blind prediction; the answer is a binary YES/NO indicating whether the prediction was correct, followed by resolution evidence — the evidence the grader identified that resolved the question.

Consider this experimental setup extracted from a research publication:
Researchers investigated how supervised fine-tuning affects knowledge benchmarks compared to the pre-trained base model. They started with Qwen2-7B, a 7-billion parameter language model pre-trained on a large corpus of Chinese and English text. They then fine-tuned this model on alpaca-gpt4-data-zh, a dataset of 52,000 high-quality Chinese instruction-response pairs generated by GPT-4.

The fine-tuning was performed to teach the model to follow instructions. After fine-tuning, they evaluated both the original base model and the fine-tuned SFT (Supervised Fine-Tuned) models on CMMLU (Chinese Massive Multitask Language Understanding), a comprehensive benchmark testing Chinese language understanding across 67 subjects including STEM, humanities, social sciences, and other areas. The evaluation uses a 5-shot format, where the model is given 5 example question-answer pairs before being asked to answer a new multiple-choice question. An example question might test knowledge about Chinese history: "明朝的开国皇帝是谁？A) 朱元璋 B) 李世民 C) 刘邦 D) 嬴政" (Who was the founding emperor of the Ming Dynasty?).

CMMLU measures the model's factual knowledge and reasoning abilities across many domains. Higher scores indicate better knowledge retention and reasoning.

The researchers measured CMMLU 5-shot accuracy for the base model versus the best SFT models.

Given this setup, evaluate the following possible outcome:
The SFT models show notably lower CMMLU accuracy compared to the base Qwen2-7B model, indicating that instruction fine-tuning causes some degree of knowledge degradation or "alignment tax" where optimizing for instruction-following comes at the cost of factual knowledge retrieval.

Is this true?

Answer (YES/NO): YES